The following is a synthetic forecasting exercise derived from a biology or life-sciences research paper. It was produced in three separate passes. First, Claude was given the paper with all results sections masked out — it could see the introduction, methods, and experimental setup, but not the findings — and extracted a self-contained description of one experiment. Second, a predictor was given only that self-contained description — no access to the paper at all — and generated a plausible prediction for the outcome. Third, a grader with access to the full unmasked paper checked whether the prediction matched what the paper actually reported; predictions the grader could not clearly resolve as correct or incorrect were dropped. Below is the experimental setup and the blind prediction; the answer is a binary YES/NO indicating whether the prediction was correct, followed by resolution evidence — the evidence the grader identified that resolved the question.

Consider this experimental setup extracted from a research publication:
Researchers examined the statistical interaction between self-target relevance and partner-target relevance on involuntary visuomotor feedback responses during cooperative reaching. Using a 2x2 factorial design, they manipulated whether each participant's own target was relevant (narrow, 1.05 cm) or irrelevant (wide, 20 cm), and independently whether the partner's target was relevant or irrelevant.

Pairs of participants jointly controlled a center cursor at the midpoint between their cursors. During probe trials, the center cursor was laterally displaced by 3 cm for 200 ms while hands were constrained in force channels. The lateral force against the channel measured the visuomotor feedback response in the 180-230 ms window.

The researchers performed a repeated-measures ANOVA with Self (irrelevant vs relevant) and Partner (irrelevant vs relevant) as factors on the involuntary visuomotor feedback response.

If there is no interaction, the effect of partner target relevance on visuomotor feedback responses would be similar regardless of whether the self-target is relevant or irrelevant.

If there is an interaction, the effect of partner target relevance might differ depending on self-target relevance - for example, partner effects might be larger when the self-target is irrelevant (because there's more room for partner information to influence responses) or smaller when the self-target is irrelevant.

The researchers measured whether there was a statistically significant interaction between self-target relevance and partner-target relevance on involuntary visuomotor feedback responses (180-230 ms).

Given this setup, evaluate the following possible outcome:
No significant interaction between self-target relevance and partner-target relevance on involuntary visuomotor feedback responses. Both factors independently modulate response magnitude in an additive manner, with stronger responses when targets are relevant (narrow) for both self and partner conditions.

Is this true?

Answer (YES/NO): NO